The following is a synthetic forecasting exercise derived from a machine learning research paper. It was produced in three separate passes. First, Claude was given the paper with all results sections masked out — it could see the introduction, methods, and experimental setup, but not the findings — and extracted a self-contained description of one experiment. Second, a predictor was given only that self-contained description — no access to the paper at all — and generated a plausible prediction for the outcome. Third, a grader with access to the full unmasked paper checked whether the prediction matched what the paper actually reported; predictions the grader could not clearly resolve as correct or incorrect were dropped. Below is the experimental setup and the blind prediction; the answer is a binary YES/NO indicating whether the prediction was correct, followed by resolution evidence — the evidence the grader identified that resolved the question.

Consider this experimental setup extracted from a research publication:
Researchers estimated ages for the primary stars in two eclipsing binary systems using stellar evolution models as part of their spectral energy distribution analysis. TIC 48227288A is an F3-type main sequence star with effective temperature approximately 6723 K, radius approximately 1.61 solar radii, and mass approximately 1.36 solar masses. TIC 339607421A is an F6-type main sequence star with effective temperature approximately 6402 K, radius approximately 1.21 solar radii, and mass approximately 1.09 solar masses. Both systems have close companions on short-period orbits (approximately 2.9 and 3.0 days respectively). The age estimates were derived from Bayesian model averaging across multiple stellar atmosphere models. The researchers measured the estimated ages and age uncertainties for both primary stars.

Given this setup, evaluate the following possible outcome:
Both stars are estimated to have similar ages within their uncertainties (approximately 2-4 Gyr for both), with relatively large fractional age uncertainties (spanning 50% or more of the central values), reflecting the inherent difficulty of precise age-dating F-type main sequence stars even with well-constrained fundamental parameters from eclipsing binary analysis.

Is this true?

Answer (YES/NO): NO